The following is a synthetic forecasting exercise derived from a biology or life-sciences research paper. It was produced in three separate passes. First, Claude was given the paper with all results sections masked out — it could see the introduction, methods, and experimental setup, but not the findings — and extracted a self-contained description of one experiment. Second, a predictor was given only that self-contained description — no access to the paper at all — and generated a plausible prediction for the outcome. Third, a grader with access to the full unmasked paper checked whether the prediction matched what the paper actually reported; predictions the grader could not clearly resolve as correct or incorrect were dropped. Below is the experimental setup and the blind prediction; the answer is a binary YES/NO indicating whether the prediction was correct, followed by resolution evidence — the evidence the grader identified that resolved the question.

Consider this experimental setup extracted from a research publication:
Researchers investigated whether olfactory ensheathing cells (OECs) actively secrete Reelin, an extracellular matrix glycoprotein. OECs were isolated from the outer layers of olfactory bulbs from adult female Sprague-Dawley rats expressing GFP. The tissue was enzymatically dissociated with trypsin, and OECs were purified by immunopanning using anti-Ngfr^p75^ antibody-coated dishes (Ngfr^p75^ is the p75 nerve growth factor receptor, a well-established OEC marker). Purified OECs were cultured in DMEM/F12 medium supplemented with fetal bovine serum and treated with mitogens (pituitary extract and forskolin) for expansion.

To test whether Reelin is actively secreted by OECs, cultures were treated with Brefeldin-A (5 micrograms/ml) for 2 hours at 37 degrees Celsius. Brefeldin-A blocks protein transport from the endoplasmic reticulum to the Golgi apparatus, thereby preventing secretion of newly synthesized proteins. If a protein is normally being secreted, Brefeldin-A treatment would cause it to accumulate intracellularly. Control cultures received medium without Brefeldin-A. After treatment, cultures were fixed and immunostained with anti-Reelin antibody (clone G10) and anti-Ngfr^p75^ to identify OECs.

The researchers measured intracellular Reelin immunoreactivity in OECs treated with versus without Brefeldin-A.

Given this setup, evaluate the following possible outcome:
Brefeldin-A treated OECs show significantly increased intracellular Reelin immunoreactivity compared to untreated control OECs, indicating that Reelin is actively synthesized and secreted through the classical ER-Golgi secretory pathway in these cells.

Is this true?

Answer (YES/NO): YES